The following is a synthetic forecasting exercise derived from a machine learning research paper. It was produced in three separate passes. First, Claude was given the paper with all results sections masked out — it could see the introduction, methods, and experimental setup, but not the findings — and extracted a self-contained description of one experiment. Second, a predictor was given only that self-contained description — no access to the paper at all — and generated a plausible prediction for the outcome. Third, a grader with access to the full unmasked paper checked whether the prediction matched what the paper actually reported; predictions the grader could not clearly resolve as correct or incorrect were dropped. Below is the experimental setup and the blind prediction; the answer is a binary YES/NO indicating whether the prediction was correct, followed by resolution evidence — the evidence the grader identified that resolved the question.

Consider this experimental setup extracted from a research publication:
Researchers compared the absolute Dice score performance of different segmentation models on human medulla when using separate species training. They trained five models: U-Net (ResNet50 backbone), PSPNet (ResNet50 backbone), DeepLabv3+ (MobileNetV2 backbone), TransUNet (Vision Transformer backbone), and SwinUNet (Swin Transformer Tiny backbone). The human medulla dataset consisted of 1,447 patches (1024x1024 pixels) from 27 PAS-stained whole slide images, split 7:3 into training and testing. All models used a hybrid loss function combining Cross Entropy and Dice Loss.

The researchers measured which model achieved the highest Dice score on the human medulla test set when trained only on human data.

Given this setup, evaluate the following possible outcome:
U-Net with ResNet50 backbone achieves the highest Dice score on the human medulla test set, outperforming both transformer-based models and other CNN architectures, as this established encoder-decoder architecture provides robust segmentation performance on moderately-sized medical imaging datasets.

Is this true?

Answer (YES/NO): NO